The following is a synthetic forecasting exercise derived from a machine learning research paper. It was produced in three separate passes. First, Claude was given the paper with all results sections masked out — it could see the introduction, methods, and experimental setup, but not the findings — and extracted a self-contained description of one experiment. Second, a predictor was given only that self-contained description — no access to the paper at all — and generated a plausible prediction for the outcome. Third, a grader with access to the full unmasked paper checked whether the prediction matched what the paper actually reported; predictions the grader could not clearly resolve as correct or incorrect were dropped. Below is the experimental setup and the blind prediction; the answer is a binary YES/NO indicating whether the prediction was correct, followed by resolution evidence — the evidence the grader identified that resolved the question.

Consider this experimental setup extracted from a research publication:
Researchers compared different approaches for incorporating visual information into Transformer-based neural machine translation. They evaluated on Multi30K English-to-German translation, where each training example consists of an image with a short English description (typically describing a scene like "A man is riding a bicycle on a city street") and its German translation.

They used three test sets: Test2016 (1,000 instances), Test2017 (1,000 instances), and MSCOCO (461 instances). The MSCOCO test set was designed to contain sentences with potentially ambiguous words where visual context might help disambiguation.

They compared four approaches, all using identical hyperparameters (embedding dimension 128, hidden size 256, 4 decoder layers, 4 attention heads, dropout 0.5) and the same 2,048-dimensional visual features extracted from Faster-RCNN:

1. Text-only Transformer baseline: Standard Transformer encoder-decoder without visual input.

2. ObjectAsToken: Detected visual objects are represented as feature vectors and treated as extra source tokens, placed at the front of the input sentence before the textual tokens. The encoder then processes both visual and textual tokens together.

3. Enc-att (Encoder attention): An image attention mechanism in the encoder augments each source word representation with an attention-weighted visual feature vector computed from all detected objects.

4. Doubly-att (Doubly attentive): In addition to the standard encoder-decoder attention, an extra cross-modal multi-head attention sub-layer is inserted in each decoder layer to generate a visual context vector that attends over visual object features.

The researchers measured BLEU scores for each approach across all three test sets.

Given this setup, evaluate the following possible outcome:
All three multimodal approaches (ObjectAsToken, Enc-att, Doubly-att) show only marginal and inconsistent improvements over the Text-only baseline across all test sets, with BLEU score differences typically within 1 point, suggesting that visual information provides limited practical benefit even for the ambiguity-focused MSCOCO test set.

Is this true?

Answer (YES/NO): NO